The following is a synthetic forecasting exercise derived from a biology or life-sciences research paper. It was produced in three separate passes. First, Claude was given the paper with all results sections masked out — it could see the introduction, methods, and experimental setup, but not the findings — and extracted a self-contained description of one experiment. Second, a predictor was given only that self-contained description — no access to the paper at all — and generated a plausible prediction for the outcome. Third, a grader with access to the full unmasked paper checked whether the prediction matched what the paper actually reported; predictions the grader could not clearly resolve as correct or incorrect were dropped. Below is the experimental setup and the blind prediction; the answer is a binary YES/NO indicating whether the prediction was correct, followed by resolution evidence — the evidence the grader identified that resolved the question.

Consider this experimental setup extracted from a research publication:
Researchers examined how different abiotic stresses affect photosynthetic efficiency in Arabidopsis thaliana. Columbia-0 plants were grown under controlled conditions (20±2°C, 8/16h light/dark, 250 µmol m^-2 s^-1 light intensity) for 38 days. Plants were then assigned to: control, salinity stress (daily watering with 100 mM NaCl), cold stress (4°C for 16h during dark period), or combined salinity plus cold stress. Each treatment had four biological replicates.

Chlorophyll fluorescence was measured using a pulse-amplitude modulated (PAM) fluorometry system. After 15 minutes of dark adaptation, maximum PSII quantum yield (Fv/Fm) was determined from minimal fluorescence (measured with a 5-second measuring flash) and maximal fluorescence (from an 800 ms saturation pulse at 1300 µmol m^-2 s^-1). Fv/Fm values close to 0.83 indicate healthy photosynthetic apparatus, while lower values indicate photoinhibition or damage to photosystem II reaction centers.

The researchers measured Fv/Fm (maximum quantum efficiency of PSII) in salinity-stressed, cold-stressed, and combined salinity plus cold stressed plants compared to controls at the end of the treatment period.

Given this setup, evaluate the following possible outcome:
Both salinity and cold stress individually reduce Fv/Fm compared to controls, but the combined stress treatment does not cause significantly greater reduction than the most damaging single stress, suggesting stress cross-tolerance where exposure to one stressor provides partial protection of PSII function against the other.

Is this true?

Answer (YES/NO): NO